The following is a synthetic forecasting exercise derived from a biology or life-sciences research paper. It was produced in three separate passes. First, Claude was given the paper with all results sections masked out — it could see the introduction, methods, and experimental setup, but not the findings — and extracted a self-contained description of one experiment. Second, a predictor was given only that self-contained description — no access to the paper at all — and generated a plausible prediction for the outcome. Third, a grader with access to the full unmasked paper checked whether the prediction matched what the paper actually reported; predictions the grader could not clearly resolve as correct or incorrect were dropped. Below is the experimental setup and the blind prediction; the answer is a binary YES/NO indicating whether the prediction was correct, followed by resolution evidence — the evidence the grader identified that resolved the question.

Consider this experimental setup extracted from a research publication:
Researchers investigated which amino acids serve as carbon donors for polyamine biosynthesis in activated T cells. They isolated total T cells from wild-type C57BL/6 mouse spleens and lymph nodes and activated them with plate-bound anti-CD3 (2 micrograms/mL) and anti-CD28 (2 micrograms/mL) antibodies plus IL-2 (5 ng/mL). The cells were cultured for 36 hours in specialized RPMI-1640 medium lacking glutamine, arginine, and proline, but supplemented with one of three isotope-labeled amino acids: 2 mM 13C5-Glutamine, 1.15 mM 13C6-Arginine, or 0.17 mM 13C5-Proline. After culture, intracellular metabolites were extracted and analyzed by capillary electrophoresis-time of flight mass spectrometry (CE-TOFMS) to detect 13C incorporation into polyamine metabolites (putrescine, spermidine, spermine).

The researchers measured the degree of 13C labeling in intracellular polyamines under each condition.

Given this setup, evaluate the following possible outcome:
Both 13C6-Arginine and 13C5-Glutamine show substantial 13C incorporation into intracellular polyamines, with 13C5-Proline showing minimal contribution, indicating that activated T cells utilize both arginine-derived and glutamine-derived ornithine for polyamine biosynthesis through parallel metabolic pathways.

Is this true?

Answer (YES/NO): NO